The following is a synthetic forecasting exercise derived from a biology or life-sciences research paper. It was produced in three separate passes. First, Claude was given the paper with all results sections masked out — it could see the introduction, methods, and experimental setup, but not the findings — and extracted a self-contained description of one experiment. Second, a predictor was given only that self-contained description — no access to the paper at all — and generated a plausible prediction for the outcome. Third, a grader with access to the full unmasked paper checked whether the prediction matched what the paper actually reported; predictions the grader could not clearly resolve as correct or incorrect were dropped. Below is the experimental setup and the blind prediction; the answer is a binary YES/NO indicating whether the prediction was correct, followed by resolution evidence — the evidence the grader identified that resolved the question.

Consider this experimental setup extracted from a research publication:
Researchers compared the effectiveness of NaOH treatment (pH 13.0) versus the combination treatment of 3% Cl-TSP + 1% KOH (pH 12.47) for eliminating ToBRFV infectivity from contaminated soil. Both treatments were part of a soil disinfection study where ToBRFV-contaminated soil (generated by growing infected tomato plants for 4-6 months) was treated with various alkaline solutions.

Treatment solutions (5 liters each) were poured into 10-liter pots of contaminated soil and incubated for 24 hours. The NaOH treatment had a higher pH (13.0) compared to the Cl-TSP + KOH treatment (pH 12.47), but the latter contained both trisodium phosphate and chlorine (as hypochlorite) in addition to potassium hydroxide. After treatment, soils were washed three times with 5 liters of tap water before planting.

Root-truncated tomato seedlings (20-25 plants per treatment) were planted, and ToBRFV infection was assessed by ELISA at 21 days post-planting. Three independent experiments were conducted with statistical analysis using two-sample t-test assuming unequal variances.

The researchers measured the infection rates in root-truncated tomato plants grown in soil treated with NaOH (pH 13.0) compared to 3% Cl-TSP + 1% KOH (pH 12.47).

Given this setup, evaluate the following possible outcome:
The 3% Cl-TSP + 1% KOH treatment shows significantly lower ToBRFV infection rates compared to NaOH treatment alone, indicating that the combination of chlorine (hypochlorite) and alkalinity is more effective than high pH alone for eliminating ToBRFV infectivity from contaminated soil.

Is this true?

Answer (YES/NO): NO